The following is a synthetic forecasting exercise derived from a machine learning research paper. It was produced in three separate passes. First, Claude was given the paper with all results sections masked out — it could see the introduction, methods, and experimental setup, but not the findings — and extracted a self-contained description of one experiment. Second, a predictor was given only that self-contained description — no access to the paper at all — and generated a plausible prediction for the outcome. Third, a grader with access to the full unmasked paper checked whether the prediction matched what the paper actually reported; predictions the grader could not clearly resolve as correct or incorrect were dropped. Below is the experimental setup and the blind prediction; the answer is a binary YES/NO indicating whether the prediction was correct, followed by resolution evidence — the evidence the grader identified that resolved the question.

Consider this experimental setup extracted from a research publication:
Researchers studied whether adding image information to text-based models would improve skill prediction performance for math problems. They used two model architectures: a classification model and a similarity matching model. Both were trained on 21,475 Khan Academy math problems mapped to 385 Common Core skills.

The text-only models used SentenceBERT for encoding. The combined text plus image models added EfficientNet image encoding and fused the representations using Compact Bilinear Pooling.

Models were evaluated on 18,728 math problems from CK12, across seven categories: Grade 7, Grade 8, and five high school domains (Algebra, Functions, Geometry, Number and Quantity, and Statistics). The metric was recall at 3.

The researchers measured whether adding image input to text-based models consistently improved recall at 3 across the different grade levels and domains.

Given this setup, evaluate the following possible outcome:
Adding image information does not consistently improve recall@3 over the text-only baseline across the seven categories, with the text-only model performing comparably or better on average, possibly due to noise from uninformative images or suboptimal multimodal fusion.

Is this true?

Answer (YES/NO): NO